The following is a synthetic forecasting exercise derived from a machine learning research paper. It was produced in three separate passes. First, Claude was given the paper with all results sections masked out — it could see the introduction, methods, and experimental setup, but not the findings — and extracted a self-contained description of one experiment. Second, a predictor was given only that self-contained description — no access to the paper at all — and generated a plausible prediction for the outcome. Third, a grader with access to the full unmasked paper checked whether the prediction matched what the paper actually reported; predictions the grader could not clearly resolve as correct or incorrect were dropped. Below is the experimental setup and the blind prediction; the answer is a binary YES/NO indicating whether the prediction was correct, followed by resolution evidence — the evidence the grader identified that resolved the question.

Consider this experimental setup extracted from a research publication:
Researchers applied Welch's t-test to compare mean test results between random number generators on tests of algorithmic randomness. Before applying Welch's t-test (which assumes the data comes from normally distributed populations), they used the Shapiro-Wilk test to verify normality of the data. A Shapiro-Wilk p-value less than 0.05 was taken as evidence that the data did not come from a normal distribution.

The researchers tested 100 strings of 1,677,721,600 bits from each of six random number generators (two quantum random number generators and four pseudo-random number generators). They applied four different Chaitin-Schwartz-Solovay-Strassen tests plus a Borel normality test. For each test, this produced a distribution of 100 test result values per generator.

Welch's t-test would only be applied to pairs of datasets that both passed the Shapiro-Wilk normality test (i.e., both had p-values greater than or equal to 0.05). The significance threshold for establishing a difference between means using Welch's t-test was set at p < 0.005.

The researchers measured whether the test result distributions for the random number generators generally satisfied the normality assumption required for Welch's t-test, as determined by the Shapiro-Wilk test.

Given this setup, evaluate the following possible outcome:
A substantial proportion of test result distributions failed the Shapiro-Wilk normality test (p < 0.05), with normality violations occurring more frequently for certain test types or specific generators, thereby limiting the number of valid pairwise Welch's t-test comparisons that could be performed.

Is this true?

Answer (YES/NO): YES